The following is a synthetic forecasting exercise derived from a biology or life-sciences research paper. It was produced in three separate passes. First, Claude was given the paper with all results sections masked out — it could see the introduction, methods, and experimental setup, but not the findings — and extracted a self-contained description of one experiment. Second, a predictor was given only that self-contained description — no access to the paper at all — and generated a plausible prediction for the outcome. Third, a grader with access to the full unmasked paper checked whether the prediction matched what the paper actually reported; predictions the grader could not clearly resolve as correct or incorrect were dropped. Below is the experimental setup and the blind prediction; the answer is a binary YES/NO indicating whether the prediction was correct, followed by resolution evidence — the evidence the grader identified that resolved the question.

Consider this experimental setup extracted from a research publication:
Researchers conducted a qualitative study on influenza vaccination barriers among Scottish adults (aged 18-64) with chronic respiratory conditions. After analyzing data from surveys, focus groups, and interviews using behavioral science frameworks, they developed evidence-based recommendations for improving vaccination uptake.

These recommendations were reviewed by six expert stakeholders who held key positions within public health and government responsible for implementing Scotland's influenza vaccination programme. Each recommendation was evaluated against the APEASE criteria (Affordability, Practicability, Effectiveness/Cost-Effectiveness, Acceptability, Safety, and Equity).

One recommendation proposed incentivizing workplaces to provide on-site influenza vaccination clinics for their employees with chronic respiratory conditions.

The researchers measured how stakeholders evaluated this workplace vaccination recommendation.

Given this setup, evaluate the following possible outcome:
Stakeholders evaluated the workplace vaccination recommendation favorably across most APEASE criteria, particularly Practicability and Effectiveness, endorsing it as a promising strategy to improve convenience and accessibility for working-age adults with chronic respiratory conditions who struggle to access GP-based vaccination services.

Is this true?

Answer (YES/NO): NO